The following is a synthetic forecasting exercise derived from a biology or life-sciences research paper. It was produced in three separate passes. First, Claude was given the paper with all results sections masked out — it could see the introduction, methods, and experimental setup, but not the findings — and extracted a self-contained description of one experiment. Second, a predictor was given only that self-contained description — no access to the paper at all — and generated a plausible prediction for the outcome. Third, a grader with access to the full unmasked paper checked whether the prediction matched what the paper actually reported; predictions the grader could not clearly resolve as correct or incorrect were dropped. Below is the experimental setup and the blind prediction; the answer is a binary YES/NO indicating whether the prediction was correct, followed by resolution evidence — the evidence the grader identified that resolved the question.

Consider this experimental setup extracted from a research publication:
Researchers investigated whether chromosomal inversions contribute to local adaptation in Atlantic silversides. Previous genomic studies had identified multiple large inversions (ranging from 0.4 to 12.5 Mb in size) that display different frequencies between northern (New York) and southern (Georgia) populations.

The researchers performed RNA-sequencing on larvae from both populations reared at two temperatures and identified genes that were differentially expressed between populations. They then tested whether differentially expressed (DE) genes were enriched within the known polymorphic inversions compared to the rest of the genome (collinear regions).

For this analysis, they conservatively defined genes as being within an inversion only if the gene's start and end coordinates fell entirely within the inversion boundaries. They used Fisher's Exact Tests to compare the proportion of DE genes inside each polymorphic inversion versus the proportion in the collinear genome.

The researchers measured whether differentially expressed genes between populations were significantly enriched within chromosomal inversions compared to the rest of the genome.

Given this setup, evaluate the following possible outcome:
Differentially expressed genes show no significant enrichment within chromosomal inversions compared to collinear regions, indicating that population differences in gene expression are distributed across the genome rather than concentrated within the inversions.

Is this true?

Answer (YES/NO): NO